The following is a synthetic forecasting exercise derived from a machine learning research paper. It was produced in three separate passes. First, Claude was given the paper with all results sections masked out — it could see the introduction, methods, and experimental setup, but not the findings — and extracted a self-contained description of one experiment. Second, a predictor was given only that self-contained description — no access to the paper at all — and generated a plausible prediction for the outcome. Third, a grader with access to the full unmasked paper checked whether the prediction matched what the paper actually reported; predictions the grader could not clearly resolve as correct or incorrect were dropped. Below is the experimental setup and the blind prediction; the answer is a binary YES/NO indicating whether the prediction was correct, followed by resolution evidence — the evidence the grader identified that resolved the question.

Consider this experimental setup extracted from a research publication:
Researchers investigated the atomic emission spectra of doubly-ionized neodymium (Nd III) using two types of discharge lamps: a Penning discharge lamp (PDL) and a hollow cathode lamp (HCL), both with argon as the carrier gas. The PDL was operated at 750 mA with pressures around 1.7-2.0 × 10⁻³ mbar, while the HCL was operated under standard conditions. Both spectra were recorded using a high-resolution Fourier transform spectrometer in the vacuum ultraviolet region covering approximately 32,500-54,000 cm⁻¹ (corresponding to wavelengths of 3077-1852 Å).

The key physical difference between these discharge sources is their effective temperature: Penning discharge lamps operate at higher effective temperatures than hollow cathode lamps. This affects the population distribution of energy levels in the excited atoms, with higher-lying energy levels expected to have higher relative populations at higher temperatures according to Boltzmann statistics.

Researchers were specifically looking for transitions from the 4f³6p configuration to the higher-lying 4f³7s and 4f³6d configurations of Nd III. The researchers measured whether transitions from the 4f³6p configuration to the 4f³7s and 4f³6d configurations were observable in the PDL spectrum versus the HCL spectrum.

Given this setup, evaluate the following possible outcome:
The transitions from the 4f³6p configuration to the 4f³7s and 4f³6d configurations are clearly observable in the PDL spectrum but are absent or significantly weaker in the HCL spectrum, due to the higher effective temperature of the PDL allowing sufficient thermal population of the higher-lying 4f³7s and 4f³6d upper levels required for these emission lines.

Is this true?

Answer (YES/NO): YES